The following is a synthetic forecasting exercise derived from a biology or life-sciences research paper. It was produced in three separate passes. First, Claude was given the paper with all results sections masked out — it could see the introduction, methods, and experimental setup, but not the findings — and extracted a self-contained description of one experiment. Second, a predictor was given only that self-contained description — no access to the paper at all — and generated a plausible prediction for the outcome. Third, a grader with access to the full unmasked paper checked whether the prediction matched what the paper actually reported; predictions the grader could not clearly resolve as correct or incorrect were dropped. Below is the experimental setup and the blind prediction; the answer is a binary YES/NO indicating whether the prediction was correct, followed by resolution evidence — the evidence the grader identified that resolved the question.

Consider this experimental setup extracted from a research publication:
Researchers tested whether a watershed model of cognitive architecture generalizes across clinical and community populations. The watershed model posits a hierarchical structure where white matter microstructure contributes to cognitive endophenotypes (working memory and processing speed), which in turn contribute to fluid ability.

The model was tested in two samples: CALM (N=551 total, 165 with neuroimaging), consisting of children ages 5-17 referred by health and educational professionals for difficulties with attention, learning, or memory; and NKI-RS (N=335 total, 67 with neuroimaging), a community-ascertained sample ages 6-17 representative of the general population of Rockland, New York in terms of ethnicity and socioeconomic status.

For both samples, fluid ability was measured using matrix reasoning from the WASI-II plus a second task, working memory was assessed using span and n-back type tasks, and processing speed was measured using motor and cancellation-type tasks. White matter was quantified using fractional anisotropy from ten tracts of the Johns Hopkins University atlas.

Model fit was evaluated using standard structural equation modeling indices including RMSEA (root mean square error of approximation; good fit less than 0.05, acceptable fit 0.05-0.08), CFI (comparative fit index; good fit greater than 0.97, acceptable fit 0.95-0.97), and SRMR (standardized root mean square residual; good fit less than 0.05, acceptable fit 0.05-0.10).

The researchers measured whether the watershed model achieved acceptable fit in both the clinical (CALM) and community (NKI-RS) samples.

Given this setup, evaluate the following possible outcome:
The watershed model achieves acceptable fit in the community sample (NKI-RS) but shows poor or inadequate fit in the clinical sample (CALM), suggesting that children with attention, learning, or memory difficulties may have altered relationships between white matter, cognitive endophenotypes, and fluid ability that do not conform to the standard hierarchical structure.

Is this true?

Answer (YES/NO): NO